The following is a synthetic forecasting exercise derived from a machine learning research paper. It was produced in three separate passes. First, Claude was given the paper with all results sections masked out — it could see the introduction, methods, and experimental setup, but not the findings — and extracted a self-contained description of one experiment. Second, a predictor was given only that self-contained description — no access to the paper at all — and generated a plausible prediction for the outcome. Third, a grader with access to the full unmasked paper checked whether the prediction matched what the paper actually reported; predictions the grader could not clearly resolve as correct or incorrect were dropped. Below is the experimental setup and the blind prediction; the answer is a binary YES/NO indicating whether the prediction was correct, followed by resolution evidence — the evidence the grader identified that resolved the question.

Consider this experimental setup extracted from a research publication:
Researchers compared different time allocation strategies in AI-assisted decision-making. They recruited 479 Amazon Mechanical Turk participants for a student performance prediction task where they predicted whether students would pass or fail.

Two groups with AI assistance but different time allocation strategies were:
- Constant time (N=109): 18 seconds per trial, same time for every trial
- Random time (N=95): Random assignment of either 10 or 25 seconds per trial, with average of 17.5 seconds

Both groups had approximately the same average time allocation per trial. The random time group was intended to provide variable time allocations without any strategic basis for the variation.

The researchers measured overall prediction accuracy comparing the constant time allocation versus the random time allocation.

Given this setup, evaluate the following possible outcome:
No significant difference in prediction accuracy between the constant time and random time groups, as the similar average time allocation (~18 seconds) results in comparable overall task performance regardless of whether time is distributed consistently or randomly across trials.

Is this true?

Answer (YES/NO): YES